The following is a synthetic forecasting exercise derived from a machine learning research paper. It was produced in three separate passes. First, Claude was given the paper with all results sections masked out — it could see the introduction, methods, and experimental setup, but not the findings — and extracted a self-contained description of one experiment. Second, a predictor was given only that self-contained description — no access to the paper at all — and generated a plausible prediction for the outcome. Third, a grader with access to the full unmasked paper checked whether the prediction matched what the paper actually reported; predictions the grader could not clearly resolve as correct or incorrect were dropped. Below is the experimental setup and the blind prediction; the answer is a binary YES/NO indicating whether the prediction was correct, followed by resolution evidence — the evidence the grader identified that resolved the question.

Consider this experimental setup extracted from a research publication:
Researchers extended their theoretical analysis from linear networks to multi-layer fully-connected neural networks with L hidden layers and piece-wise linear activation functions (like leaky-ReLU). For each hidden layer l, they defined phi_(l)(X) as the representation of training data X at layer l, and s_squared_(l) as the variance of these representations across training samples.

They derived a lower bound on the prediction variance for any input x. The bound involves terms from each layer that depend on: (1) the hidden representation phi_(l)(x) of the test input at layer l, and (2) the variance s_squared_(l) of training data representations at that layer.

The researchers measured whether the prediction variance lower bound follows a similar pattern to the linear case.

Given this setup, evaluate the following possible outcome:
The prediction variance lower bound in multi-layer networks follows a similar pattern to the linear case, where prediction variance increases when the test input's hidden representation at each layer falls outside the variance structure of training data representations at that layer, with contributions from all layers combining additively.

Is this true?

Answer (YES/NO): YES